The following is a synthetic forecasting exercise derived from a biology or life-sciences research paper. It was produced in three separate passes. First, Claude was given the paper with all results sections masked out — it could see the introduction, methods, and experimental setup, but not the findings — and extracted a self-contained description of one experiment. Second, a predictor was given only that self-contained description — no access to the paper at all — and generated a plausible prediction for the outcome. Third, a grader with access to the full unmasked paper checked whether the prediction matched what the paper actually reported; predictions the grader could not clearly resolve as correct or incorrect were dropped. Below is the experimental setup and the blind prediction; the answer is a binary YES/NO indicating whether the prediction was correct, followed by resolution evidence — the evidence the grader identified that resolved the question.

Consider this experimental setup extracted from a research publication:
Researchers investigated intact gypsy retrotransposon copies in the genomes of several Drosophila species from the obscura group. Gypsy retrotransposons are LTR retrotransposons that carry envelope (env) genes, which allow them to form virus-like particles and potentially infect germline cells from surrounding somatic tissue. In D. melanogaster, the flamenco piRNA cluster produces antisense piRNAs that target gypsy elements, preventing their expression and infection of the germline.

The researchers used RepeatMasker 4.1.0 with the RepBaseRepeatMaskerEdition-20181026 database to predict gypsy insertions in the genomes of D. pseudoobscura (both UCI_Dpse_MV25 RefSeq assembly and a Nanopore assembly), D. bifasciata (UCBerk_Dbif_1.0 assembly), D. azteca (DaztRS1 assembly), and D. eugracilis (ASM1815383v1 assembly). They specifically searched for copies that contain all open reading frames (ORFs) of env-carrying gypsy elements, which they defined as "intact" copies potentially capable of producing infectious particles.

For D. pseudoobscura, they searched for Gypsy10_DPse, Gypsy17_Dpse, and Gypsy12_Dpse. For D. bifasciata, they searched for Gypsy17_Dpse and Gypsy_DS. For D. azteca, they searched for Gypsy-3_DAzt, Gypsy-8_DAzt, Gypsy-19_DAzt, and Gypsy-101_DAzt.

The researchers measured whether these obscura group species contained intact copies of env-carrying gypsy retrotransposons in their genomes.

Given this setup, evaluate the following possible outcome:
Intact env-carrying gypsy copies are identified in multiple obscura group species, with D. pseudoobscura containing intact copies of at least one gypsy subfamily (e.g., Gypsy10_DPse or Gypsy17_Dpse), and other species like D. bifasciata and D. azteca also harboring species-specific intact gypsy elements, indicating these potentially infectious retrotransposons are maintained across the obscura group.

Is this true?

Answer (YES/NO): YES